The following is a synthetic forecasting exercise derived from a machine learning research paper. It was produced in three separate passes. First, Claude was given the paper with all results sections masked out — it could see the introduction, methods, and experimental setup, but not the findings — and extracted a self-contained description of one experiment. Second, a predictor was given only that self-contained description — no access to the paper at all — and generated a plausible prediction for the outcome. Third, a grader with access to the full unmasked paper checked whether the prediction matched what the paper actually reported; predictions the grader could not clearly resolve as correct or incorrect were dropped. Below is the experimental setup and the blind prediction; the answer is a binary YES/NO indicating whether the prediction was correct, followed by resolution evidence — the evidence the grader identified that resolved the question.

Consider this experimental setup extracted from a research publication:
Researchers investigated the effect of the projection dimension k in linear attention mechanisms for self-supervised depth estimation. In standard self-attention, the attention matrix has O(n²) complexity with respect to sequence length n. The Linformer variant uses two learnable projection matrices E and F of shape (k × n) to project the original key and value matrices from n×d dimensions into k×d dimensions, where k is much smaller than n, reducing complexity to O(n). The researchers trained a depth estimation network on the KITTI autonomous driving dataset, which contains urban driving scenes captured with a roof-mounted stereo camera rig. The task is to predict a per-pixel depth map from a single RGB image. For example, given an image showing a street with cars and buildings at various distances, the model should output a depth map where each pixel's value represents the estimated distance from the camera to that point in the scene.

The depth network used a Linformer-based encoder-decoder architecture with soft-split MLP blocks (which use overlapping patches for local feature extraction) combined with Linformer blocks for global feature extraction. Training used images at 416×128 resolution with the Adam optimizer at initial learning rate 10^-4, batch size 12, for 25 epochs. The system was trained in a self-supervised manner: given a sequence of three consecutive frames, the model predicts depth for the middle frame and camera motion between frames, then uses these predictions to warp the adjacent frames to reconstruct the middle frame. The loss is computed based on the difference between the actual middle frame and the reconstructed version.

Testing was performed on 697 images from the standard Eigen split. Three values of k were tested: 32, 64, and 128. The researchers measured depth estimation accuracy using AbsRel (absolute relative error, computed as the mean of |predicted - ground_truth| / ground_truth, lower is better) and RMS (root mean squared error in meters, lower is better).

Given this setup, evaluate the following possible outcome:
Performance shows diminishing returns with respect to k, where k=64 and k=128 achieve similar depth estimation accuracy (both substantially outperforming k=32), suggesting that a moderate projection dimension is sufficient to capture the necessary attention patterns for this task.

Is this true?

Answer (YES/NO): NO